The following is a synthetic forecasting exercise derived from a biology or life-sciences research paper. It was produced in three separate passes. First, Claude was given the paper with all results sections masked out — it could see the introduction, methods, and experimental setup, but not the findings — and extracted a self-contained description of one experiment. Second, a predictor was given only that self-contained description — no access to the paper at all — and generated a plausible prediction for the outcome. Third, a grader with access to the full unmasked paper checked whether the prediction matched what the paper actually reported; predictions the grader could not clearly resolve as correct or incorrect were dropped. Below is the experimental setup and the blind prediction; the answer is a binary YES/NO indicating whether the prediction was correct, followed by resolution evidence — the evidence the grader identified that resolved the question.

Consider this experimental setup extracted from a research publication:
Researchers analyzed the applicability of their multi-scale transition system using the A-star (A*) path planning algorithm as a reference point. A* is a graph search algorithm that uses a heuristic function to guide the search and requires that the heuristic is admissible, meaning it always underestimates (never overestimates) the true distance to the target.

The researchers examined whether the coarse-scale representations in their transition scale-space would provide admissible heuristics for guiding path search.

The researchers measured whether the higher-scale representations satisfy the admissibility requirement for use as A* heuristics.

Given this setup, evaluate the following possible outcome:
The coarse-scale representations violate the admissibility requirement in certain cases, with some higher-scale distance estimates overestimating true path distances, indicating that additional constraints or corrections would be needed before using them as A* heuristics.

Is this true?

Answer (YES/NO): NO